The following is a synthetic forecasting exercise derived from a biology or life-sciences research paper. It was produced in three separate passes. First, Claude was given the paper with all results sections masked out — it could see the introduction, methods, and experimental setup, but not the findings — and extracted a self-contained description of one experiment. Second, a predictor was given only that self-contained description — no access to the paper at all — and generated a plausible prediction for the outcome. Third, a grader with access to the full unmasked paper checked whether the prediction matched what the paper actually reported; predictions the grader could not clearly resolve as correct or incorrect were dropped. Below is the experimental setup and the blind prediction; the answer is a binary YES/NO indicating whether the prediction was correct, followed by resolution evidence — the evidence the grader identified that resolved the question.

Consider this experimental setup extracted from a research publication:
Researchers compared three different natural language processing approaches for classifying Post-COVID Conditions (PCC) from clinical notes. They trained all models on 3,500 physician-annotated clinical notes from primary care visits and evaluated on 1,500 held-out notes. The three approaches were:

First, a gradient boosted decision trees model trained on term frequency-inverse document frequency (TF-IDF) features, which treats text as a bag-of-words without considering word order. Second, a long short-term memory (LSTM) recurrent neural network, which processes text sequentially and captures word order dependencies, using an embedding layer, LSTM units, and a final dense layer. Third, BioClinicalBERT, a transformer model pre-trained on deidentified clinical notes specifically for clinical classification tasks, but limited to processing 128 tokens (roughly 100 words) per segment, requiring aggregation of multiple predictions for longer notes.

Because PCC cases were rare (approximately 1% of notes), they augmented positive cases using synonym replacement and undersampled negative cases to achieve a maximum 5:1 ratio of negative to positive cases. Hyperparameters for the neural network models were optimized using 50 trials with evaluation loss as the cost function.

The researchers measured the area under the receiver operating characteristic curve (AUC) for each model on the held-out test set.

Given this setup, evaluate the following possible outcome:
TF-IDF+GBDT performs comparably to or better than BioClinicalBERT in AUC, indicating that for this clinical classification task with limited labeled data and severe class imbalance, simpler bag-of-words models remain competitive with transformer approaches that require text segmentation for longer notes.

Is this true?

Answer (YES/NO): YES